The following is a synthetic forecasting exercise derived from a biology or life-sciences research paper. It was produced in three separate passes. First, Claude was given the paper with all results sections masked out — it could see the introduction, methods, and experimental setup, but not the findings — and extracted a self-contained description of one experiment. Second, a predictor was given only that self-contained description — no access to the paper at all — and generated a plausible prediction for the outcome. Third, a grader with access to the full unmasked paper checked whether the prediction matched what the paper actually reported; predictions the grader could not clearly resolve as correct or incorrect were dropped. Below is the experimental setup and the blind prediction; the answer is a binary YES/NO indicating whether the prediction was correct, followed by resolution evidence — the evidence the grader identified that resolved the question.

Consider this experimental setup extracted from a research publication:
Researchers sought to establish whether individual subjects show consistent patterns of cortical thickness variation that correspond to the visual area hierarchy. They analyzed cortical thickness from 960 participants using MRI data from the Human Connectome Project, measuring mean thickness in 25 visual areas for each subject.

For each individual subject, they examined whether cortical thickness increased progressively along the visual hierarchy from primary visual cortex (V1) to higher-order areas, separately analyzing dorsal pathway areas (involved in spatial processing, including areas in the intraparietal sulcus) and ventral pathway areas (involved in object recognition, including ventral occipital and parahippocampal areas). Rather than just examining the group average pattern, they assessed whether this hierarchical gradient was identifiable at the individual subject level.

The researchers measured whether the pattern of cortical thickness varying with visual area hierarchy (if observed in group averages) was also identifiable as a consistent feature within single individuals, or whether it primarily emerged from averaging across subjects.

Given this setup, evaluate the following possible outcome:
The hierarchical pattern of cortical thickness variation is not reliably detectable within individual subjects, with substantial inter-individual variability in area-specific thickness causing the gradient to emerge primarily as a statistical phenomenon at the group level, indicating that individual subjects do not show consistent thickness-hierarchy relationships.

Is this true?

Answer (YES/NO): NO